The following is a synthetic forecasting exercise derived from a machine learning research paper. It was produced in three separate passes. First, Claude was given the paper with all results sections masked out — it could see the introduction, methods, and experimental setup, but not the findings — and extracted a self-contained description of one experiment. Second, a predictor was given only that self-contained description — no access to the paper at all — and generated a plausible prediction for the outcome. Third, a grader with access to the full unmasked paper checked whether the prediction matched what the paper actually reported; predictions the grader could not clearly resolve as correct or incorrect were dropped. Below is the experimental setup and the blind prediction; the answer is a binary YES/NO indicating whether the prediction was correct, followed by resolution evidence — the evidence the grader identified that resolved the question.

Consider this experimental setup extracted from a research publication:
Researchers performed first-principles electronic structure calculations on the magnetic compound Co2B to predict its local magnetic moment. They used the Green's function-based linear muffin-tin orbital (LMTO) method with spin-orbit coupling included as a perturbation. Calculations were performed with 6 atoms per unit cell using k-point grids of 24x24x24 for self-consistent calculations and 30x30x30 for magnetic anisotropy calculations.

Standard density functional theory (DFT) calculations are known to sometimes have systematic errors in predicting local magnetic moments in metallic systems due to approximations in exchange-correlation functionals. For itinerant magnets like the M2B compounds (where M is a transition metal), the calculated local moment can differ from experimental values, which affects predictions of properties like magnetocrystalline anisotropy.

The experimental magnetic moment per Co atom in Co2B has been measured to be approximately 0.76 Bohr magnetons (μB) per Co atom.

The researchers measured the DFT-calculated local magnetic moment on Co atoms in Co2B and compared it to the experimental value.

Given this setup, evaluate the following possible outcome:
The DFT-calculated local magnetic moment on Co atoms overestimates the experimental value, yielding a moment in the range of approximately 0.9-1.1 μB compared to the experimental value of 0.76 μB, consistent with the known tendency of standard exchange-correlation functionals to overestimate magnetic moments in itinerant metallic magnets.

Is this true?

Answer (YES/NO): YES